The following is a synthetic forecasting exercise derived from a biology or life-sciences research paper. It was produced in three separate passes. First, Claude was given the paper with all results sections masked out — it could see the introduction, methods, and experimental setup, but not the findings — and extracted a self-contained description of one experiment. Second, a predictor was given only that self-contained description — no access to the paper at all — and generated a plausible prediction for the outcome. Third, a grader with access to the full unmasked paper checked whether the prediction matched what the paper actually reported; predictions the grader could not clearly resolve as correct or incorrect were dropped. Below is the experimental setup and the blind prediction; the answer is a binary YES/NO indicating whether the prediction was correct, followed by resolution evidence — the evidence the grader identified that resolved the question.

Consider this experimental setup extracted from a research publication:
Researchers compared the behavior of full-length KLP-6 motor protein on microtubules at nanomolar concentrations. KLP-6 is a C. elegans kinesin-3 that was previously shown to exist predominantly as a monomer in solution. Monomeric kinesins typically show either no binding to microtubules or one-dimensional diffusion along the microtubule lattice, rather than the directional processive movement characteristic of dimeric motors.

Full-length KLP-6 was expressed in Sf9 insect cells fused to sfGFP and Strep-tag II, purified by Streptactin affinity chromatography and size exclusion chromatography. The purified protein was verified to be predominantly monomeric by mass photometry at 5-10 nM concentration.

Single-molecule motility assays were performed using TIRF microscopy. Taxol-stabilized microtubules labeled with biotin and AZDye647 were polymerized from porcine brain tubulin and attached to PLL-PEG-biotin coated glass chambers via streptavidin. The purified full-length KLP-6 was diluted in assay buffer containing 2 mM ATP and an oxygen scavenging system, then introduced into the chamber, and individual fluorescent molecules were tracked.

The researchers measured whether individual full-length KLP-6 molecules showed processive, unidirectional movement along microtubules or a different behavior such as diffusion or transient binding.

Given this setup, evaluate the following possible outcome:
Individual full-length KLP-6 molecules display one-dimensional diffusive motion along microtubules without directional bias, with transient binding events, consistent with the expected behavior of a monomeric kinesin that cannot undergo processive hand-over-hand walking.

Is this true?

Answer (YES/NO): YES